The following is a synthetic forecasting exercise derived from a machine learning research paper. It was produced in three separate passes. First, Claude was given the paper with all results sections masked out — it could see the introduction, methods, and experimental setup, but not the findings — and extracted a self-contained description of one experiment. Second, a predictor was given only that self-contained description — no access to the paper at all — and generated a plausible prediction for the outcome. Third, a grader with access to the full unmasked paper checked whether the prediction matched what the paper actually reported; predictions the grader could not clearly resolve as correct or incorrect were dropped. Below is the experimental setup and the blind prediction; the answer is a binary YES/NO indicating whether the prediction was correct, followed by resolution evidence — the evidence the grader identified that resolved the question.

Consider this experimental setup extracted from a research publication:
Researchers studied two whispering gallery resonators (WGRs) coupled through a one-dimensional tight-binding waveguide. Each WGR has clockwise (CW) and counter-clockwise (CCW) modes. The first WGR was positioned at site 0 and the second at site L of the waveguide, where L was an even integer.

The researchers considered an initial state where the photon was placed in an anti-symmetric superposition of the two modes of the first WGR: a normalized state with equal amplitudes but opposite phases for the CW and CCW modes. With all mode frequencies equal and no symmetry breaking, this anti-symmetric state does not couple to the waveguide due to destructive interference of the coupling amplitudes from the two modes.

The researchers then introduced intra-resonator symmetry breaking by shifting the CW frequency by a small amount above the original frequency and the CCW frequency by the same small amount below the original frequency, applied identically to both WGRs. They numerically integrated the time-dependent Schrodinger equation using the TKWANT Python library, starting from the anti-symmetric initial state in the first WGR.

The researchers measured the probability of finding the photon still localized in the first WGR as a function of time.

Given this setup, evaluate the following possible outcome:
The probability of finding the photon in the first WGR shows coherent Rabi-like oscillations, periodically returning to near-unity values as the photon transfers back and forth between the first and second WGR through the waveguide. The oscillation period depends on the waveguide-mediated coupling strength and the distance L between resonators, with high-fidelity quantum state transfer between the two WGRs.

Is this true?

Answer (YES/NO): NO